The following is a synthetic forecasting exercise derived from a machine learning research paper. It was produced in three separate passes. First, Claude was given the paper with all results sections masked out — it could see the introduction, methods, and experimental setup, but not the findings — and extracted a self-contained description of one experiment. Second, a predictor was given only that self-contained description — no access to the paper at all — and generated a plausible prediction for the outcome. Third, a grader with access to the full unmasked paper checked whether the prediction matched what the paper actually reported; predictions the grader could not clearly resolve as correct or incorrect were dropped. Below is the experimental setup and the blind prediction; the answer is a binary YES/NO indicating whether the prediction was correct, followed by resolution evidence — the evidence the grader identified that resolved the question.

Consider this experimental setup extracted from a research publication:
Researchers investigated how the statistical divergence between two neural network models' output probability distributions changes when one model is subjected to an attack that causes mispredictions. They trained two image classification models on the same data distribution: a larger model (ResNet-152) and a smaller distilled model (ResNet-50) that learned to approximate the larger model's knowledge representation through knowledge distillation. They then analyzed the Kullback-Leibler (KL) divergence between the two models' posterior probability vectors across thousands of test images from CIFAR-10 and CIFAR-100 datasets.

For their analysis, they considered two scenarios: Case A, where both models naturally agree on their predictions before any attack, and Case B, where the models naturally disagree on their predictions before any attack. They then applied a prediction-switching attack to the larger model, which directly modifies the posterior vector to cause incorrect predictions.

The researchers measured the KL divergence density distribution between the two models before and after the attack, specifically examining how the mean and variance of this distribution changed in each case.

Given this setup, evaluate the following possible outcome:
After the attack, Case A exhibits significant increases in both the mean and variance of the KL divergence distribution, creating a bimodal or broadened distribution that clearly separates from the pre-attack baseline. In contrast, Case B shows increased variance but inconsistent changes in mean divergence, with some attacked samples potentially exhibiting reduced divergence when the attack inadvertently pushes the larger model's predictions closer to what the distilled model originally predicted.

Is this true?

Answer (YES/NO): NO